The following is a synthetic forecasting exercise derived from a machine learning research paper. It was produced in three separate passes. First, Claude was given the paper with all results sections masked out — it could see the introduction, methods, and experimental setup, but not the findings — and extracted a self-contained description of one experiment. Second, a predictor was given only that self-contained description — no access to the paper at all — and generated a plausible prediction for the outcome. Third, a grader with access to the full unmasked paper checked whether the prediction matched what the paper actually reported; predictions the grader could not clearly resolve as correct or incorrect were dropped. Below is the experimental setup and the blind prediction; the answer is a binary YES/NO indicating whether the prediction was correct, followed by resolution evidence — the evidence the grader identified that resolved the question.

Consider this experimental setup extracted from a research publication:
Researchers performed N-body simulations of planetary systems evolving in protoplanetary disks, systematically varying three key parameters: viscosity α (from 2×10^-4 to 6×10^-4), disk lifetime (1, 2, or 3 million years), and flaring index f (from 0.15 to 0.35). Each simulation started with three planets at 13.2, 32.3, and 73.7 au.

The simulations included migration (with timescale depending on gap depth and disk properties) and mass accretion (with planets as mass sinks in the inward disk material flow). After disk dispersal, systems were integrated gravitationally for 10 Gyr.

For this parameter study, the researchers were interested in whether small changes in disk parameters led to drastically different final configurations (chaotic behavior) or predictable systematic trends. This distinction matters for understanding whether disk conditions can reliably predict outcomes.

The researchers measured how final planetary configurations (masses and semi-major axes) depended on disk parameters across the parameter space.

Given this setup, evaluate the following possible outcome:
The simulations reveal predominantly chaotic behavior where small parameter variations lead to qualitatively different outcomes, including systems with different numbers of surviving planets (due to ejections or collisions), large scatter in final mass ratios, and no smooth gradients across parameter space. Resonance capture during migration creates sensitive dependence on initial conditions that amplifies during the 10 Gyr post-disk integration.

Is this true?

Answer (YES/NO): NO